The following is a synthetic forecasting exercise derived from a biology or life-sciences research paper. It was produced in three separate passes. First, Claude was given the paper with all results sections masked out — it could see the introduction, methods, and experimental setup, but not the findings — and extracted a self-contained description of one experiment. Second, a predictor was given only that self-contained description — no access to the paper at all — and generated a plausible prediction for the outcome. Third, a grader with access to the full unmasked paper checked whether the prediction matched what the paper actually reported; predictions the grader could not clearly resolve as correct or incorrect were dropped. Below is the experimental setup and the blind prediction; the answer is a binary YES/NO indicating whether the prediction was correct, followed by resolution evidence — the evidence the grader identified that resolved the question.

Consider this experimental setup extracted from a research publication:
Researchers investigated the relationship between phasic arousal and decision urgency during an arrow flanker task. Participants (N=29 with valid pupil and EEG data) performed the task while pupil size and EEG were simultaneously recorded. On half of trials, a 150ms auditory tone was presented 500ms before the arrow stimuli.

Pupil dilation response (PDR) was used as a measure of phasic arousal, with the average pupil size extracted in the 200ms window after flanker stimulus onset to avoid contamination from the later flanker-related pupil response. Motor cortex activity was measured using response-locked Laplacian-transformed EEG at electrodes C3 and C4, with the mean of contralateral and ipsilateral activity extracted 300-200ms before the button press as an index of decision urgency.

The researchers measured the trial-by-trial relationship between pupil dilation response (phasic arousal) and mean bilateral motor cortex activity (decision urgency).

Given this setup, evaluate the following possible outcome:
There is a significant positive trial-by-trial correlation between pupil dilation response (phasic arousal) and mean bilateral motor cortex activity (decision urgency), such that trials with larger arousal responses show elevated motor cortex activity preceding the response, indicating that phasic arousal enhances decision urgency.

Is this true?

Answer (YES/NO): YES